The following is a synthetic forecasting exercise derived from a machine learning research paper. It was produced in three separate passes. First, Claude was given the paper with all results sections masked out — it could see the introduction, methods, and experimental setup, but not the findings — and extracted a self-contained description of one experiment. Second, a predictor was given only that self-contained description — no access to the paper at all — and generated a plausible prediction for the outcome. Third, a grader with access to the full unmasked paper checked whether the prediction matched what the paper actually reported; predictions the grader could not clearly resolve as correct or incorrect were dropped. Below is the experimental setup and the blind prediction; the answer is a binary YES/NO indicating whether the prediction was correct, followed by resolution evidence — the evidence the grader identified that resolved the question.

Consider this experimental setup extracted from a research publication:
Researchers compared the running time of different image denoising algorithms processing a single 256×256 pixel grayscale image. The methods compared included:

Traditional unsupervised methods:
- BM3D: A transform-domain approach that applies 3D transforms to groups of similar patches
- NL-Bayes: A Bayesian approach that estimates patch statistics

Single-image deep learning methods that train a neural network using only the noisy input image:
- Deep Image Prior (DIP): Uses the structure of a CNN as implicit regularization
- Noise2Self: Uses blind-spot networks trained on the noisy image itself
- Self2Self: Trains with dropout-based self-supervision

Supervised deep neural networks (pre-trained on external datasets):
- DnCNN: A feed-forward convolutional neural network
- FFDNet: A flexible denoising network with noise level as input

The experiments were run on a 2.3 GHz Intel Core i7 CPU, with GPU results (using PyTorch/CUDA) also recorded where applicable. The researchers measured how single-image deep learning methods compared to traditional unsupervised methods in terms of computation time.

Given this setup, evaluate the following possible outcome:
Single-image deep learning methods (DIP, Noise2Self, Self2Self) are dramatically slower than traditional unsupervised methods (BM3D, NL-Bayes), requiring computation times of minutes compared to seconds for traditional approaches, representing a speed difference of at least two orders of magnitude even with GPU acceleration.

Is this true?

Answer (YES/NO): YES